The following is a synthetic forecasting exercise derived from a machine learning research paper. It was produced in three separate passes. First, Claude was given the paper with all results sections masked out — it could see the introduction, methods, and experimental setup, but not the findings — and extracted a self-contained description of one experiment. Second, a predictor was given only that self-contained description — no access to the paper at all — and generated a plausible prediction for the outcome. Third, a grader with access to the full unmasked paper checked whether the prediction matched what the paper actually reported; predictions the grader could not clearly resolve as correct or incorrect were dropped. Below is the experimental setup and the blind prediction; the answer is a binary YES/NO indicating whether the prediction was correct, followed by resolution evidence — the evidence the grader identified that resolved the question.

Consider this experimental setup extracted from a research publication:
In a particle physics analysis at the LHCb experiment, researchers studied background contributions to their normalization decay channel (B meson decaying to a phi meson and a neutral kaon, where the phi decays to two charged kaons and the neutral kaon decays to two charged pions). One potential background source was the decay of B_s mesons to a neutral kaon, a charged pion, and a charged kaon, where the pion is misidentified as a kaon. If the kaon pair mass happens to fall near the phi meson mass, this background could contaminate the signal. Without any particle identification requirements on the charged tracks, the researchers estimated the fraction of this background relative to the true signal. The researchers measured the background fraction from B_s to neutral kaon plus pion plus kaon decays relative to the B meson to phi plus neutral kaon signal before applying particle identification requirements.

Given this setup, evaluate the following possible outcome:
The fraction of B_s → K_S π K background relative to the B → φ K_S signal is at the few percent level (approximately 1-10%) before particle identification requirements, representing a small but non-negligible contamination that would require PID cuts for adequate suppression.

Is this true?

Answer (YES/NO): YES